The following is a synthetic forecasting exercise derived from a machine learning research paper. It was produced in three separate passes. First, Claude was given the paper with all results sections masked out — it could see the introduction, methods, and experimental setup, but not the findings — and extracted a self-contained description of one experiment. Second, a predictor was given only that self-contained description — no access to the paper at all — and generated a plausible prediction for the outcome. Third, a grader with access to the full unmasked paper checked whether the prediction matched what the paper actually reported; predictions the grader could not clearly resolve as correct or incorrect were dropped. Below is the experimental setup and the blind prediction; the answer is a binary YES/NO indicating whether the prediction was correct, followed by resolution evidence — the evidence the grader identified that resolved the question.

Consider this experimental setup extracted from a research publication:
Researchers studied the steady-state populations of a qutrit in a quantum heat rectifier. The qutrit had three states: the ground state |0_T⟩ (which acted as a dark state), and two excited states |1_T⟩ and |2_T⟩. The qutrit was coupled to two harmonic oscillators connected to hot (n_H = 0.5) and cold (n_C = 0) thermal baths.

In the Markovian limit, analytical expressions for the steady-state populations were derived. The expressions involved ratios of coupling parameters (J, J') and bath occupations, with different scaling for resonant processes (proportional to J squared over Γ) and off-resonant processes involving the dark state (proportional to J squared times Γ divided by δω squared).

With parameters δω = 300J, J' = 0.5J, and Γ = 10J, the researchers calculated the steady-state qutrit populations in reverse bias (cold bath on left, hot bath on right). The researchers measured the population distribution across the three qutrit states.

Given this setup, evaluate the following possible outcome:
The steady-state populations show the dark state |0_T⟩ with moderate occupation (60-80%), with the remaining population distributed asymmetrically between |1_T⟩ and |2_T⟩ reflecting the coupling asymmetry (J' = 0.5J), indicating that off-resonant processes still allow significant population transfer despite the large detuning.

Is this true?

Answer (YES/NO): NO